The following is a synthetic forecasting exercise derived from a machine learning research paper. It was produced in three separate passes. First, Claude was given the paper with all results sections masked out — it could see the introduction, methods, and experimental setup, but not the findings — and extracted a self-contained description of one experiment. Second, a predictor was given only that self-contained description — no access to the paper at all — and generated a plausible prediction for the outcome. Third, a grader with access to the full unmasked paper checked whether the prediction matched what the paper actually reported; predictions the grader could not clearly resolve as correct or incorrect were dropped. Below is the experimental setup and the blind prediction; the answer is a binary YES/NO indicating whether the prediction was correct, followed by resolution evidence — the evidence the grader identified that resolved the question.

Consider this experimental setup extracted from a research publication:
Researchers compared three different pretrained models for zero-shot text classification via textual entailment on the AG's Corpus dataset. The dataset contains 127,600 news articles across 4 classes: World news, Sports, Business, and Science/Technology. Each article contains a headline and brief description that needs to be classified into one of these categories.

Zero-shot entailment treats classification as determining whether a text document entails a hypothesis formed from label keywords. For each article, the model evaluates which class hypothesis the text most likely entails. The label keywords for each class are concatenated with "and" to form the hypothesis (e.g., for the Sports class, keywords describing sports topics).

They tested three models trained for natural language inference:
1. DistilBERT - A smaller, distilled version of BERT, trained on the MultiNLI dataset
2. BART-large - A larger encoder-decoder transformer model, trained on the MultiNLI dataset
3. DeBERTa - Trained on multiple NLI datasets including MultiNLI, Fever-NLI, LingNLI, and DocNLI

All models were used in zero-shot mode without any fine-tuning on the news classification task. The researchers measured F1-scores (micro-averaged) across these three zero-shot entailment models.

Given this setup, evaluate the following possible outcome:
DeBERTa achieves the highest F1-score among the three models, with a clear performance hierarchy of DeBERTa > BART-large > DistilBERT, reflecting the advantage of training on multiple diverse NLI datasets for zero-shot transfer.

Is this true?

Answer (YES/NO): YES